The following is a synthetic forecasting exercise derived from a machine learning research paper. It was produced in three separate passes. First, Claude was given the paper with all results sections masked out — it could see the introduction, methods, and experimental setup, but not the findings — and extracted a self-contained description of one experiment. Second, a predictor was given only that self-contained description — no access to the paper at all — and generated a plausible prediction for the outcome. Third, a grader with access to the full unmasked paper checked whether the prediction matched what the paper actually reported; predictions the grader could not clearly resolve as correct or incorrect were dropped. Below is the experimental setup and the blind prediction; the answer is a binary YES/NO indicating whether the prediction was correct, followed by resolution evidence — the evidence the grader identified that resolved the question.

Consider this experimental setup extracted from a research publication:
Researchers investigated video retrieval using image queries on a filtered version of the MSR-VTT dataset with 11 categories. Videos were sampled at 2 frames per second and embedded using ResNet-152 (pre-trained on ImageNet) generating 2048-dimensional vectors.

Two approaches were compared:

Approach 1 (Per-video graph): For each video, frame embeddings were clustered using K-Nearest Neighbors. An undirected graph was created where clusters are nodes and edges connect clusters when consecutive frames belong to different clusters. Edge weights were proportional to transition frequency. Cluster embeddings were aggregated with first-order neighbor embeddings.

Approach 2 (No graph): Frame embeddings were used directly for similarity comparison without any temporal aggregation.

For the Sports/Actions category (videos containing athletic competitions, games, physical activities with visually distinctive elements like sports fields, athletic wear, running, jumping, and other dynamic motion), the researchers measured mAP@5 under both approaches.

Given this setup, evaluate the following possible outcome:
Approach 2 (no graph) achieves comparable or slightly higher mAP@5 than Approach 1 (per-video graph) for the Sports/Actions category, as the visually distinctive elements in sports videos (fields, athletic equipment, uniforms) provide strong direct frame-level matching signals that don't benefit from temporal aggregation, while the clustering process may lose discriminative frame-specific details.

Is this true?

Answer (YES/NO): YES